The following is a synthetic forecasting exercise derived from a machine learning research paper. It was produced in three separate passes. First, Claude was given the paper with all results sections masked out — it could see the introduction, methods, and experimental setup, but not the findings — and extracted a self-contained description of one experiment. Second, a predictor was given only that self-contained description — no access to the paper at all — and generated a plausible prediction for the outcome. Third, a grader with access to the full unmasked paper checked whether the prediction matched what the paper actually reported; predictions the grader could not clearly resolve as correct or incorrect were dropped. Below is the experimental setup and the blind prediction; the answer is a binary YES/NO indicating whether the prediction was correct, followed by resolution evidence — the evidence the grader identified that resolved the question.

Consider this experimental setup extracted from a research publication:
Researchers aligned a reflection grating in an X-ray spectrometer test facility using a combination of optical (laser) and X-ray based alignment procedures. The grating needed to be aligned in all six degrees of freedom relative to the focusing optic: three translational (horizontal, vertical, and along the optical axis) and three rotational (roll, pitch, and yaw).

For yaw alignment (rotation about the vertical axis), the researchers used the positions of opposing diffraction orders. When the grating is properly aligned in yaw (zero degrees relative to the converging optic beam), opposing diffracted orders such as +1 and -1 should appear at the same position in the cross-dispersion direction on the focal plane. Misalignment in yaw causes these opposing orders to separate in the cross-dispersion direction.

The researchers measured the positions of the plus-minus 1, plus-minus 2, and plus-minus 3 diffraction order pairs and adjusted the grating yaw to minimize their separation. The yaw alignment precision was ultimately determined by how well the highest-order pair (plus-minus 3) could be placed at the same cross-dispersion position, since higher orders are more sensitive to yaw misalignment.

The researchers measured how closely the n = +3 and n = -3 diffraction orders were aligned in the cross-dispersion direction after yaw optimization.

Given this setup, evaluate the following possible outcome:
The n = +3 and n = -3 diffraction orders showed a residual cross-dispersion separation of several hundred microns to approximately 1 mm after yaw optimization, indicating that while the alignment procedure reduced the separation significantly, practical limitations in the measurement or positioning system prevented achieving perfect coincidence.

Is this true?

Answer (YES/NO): YES